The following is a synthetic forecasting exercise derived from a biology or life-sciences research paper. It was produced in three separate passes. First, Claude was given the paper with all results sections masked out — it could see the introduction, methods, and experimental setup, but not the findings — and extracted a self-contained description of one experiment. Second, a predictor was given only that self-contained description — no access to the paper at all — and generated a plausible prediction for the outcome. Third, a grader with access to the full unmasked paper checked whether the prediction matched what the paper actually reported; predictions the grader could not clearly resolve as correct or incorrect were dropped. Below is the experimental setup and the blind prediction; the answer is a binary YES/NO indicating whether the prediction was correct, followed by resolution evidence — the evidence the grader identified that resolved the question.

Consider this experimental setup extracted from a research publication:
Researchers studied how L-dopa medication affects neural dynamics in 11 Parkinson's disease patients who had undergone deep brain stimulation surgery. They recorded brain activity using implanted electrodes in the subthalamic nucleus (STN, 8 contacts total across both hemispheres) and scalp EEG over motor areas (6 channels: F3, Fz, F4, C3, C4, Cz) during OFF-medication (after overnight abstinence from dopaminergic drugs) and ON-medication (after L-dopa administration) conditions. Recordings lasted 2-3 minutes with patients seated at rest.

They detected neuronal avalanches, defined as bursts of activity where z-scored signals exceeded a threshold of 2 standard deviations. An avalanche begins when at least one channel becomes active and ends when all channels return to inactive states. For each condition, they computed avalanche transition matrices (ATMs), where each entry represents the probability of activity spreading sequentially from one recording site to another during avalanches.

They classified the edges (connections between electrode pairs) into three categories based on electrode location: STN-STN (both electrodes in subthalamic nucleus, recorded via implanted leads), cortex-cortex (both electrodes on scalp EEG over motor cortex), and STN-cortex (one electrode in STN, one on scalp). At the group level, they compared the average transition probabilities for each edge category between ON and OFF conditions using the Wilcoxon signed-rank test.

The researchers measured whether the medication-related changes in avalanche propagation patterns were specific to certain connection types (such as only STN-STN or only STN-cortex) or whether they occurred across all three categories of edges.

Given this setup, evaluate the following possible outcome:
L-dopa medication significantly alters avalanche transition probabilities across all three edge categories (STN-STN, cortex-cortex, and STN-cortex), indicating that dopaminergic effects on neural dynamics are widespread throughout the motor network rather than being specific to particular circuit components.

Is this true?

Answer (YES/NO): YES